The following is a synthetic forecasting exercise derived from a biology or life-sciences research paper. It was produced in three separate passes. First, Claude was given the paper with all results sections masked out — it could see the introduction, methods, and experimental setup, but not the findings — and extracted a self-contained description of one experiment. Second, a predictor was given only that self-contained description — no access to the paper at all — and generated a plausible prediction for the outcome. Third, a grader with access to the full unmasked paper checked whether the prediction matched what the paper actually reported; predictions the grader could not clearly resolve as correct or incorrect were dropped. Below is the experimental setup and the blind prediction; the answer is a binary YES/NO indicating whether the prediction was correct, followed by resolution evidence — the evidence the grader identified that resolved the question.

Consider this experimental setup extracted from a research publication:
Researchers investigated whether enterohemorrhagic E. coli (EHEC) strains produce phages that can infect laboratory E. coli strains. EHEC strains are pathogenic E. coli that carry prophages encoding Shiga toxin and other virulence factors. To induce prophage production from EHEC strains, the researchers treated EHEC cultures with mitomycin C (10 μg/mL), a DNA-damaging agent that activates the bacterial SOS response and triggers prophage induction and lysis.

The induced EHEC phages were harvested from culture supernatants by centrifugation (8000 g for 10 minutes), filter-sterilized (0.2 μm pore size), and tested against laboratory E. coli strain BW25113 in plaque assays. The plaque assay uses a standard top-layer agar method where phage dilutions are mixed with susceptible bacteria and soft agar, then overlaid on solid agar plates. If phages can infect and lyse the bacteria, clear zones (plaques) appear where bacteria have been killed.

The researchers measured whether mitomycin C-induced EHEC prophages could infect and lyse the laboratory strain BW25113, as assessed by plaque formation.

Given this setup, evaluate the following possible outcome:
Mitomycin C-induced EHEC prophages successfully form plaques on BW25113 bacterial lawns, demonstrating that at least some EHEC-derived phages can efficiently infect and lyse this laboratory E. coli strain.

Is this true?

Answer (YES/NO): YES